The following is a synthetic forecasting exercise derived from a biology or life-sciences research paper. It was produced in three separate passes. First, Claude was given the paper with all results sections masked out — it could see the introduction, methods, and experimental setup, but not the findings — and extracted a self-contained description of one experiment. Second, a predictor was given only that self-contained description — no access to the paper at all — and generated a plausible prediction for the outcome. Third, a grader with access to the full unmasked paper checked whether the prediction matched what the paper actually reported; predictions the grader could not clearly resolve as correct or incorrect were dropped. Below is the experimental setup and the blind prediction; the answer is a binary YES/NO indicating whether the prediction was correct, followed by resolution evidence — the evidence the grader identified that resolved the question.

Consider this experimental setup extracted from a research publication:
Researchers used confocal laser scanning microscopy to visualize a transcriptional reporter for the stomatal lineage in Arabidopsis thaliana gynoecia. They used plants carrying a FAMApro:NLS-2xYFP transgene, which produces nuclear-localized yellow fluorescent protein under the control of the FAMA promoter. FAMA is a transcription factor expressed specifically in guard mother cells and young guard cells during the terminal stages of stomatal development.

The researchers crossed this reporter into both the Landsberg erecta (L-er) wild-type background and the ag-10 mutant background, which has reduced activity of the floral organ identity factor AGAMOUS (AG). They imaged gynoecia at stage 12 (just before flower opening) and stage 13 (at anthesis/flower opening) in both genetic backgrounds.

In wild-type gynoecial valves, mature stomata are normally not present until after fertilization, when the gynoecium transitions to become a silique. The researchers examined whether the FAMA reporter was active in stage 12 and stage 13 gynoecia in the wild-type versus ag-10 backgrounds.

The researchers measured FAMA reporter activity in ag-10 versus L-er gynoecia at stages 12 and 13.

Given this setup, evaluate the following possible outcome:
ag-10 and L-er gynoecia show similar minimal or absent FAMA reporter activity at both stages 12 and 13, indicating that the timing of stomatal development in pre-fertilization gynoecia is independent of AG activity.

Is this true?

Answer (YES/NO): NO